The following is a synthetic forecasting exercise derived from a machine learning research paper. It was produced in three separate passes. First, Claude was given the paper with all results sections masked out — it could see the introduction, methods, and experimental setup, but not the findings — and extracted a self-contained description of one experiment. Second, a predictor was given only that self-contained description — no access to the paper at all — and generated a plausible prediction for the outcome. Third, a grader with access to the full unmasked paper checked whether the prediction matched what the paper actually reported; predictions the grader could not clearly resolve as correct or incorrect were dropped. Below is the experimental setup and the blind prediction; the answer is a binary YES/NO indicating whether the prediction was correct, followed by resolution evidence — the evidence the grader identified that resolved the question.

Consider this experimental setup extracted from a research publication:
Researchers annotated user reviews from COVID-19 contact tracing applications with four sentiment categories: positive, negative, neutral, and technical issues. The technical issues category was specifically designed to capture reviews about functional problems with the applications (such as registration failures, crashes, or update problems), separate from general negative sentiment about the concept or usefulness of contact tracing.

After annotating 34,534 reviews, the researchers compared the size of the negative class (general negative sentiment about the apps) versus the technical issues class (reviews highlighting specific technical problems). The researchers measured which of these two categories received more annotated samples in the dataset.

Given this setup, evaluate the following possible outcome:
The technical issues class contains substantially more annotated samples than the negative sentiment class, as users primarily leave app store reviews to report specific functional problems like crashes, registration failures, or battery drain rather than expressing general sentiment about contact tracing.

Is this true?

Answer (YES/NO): NO